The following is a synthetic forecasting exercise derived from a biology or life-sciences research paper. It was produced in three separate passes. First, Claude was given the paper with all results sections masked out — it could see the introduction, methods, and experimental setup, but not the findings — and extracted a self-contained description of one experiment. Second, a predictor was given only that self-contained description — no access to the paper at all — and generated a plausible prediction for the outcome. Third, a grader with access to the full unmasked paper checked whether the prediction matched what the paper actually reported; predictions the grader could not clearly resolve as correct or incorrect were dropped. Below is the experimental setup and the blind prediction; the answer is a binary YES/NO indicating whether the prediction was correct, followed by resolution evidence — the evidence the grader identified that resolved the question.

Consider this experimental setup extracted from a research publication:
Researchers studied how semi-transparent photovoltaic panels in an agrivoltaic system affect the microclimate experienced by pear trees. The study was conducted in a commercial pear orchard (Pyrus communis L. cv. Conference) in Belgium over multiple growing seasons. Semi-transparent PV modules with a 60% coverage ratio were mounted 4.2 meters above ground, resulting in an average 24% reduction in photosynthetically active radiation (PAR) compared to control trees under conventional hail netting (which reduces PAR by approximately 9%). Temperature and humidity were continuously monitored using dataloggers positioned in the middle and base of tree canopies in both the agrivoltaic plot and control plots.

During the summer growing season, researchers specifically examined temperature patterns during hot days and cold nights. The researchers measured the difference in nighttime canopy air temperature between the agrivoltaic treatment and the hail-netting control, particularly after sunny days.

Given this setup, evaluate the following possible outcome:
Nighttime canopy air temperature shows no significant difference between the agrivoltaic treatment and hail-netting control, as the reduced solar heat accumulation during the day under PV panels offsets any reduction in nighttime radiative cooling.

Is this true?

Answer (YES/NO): NO